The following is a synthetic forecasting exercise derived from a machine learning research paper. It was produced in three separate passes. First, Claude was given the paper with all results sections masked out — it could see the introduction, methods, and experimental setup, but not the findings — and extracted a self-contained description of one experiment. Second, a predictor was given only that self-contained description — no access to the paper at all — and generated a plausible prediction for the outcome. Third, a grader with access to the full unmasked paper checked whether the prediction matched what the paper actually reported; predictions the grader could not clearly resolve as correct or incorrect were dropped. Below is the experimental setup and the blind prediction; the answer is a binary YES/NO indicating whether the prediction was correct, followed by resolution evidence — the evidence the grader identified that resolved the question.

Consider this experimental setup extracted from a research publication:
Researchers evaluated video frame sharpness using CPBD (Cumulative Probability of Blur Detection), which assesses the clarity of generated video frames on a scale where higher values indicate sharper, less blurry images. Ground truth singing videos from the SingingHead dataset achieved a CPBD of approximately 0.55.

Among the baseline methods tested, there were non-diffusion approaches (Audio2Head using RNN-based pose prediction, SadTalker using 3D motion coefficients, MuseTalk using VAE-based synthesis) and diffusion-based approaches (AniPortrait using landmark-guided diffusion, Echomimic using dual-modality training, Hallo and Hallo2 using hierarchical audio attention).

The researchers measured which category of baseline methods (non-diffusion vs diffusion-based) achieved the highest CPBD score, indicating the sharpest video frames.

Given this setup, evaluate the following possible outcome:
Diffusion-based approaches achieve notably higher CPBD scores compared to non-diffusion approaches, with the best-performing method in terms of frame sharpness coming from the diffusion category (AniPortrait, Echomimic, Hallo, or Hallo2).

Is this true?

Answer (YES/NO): NO